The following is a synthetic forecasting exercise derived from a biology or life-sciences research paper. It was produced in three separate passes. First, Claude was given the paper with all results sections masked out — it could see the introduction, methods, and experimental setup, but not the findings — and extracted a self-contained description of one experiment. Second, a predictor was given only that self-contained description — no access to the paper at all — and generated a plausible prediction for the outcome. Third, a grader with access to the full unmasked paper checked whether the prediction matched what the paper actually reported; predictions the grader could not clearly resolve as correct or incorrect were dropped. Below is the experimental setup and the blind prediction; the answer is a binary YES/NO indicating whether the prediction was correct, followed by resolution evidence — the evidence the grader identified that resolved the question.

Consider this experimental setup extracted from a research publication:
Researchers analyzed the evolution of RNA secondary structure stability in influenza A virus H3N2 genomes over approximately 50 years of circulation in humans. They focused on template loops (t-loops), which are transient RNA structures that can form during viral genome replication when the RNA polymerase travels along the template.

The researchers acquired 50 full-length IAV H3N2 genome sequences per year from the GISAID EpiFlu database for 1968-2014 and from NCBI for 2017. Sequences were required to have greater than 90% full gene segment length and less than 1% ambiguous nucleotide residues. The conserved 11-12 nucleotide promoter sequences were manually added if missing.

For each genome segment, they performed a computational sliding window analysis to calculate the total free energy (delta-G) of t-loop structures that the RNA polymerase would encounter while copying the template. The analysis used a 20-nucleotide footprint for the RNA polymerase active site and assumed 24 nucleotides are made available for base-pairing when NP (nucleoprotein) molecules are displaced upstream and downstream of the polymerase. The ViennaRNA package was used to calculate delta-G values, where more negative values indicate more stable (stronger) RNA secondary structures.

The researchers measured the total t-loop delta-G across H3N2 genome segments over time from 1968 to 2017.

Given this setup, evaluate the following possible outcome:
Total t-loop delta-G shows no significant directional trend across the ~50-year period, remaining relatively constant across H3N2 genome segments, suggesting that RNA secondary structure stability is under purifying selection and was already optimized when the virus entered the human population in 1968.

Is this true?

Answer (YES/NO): NO